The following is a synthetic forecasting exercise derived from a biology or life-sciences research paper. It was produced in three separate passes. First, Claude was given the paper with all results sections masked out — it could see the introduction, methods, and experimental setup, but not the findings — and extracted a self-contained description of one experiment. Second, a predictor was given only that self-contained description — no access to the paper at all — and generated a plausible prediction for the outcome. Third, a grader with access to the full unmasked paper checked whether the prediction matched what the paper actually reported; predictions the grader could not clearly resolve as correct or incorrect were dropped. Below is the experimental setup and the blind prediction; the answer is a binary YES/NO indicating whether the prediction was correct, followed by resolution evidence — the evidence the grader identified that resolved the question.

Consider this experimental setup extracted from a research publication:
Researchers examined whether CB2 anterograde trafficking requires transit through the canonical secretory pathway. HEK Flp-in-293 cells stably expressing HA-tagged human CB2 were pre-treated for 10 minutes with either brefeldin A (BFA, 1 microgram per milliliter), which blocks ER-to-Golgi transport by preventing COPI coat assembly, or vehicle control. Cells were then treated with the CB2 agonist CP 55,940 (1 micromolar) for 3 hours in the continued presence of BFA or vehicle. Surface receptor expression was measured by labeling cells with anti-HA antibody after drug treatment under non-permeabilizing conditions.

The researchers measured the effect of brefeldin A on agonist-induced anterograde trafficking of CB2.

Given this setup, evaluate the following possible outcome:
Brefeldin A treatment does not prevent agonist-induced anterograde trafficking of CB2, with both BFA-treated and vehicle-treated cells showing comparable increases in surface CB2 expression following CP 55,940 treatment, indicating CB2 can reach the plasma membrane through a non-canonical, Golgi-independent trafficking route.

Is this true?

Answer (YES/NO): NO